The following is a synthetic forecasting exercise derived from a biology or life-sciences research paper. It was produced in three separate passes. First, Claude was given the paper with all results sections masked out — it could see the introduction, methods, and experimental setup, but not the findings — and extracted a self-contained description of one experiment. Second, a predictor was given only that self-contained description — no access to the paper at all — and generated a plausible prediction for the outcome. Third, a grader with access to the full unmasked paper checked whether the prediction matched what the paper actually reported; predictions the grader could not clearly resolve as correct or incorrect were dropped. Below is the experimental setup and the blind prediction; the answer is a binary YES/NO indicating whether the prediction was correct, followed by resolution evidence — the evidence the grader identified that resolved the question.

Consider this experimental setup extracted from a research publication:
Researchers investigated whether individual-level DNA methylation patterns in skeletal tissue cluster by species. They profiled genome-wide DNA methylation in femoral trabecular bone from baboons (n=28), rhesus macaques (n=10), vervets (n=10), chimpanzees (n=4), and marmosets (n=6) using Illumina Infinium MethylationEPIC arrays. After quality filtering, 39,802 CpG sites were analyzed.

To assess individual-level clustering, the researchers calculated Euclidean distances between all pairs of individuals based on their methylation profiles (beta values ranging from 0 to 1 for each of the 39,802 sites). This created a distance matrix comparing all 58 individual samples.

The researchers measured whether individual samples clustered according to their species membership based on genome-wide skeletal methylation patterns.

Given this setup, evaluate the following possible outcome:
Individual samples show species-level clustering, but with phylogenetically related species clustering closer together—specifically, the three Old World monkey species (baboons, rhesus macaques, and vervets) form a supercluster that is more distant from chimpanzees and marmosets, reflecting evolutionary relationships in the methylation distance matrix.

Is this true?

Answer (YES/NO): NO